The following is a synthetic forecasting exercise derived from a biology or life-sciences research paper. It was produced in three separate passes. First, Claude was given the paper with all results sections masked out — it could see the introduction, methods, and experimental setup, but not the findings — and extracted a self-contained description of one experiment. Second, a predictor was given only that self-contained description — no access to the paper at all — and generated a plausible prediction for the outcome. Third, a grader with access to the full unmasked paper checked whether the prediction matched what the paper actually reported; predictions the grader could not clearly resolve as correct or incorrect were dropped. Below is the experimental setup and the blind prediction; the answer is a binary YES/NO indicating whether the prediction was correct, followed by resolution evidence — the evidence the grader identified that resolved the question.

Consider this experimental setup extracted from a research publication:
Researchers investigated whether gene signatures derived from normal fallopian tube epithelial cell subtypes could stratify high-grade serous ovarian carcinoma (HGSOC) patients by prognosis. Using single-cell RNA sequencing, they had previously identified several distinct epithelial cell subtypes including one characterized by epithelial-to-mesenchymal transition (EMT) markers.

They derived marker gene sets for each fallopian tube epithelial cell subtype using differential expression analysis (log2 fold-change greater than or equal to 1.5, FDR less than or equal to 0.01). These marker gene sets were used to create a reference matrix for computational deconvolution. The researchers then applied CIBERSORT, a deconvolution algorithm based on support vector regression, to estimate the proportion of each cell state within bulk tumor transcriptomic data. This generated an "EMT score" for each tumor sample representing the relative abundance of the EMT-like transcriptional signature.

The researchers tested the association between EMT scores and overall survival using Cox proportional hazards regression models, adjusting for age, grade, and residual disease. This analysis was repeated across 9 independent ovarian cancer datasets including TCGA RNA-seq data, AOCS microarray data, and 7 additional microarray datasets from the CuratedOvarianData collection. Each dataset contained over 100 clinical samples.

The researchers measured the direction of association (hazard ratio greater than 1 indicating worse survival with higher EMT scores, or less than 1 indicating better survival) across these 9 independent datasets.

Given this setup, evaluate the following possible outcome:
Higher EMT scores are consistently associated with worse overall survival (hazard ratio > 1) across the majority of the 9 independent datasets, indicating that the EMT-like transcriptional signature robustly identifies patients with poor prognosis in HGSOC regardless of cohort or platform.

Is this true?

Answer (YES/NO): YES